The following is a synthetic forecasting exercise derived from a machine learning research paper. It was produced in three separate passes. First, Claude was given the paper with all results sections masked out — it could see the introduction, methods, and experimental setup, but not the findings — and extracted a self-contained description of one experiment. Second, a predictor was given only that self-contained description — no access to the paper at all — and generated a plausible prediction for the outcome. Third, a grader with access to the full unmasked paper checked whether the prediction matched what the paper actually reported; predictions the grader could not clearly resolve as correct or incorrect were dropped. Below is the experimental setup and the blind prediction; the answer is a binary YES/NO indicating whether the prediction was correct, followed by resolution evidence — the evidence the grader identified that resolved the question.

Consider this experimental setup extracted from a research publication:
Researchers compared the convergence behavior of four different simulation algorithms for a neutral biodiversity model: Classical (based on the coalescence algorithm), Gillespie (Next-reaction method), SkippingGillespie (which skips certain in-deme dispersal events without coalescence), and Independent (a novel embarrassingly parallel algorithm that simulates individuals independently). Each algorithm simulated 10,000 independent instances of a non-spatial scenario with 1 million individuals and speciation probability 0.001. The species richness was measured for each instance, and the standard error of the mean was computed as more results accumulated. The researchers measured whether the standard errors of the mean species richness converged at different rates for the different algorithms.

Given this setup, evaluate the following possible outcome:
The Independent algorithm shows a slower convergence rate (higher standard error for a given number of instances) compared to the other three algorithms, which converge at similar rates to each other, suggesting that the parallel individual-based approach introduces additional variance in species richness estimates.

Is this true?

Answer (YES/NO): NO